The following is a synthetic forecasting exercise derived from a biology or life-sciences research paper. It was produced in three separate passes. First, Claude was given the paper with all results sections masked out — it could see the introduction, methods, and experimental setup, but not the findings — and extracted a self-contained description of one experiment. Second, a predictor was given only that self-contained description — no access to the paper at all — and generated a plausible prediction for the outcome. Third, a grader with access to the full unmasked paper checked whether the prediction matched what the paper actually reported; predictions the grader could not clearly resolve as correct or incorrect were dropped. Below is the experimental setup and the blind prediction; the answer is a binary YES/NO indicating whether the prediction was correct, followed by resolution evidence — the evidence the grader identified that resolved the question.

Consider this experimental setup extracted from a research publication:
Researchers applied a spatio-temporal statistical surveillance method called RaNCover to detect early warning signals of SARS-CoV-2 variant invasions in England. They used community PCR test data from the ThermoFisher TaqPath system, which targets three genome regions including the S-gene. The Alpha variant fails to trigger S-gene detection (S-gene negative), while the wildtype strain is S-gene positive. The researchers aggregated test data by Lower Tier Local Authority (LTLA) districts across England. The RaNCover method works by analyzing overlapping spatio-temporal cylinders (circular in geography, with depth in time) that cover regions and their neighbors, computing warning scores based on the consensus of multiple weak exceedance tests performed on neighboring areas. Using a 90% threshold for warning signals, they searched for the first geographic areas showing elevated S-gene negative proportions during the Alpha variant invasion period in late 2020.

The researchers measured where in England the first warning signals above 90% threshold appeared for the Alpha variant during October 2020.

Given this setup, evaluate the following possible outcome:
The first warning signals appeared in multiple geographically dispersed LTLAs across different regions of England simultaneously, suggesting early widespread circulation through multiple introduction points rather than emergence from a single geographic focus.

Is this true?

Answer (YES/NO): NO